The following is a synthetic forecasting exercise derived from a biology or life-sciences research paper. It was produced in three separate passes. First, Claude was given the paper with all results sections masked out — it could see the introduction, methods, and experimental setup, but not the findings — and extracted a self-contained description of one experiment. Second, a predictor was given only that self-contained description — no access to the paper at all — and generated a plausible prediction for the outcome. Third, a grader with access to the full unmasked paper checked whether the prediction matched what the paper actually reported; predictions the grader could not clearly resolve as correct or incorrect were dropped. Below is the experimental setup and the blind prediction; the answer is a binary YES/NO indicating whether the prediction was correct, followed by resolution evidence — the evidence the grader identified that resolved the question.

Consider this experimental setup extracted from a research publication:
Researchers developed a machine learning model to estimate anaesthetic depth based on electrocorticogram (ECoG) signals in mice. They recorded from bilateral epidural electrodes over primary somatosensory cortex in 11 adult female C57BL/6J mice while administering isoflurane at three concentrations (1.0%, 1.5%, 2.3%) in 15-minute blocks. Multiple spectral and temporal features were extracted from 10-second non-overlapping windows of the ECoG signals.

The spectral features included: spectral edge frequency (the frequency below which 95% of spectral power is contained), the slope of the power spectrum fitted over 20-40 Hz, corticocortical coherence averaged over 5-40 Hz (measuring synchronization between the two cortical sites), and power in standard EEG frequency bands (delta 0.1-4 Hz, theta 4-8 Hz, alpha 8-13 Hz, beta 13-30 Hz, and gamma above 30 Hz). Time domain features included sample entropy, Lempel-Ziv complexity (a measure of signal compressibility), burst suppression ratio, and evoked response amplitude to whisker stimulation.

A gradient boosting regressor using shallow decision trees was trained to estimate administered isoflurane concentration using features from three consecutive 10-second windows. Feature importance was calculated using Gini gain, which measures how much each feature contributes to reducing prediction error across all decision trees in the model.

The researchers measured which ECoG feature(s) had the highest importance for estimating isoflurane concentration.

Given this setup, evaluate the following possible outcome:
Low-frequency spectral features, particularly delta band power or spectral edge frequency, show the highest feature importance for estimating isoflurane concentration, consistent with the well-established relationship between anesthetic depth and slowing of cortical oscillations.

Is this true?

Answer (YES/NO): NO